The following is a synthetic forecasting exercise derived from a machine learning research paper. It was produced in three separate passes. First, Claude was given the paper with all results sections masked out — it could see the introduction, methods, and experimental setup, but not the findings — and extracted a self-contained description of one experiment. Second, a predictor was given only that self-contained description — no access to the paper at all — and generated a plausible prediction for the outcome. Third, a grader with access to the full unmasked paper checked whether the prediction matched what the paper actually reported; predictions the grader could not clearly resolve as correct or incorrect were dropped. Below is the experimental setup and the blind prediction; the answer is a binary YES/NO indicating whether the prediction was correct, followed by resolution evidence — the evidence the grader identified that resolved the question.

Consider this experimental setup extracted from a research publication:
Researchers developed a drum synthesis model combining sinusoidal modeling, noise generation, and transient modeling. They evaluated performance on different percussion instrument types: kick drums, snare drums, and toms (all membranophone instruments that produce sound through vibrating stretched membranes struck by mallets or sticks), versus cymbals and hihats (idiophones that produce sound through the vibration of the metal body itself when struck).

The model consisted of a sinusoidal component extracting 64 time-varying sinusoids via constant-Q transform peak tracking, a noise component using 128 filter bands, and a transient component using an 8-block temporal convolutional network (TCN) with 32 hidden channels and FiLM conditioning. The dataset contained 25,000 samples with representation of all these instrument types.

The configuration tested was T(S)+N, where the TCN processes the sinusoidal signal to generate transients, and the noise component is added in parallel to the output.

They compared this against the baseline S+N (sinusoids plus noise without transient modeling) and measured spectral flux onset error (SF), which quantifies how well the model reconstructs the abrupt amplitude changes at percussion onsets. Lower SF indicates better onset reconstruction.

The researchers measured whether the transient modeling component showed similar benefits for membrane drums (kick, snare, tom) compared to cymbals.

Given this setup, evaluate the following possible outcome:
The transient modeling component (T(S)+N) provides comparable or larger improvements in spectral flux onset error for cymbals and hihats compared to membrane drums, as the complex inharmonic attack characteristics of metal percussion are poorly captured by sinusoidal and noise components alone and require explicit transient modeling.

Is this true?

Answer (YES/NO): NO